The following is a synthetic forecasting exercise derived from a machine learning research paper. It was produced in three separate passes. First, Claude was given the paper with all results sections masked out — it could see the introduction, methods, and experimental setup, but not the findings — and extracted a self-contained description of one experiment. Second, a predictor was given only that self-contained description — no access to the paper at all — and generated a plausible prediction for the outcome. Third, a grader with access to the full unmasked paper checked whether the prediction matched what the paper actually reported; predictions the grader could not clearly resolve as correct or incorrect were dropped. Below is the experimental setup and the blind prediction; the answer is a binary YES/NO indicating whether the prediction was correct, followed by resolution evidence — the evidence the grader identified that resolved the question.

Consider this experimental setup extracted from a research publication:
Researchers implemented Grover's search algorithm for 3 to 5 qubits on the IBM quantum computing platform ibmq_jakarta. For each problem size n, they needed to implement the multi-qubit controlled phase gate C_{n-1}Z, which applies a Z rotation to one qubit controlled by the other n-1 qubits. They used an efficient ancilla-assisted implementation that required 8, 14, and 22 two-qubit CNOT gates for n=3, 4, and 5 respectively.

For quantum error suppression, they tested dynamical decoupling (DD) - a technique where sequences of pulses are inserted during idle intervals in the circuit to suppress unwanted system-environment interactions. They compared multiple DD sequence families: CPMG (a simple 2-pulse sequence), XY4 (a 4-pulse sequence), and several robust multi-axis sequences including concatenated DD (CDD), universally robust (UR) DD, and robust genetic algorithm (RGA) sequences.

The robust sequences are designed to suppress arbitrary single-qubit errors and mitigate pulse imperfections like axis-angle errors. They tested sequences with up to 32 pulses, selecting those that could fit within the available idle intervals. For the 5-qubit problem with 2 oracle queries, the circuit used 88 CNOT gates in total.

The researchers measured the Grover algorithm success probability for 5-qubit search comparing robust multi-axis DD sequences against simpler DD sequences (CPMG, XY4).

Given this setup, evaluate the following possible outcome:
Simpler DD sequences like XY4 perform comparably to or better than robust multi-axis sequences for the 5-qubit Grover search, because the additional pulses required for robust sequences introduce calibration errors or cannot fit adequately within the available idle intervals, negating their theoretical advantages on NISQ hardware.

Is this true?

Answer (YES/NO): NO